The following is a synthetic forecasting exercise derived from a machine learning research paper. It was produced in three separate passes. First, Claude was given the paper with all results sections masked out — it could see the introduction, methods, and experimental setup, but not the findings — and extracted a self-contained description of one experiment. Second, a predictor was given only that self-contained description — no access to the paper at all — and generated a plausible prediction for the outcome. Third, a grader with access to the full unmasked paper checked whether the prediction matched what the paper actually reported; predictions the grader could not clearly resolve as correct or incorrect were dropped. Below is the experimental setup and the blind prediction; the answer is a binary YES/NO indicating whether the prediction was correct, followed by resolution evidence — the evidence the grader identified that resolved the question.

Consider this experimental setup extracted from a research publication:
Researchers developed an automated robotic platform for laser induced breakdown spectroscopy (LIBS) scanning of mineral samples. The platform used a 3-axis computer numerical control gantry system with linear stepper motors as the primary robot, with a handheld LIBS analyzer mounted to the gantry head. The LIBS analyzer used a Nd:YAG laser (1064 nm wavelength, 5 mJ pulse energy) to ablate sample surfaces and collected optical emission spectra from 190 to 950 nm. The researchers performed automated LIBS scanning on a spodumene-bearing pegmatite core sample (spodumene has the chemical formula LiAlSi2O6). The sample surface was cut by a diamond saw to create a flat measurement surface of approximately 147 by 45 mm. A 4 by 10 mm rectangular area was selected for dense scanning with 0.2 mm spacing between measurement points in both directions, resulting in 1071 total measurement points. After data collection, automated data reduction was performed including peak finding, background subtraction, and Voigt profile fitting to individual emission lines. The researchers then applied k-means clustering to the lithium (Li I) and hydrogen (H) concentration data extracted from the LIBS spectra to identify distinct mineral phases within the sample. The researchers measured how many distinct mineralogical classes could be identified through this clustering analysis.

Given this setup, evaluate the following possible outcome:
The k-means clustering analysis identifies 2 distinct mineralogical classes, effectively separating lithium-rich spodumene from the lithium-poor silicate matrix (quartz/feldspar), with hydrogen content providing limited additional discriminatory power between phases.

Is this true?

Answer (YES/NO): NO